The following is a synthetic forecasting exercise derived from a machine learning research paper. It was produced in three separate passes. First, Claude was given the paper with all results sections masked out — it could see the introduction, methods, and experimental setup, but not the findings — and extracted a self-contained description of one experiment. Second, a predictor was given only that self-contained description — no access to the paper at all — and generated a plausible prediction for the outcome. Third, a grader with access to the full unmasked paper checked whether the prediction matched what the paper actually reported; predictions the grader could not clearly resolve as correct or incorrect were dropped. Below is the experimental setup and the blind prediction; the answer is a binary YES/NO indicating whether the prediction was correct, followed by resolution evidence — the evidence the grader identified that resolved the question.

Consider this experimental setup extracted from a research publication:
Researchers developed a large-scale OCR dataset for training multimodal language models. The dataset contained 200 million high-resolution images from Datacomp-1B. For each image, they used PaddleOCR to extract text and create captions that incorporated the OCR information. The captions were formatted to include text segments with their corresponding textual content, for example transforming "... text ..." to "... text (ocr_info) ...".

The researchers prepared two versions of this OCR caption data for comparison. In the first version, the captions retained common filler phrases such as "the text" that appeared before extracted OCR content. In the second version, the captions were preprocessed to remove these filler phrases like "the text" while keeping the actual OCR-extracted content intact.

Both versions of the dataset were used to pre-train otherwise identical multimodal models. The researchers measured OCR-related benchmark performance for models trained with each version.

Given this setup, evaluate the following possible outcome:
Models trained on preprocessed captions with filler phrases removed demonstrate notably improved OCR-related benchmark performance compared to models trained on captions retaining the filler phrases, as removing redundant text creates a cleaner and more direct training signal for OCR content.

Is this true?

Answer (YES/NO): YES